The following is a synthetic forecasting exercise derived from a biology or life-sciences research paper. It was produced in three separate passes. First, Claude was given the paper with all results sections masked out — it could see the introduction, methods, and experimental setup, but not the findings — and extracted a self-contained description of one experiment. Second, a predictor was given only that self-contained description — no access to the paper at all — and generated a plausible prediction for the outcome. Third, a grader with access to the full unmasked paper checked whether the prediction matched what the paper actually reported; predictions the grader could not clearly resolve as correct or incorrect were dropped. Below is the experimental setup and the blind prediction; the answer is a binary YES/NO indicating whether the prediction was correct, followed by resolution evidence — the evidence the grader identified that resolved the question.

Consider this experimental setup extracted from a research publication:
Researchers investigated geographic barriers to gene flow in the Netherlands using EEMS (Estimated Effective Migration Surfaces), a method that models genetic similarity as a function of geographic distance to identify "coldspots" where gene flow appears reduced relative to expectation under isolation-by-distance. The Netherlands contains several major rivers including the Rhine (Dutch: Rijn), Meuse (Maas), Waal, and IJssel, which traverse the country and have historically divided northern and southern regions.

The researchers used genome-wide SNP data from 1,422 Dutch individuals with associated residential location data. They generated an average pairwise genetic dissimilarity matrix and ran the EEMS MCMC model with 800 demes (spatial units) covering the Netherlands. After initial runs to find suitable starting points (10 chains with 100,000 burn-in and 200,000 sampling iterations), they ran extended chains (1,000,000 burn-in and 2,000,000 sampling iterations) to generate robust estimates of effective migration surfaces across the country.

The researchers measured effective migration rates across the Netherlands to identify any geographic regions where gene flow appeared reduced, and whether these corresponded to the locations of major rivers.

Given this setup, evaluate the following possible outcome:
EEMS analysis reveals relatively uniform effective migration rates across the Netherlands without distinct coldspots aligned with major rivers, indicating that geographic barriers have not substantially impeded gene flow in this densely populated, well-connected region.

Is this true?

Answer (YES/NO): NO